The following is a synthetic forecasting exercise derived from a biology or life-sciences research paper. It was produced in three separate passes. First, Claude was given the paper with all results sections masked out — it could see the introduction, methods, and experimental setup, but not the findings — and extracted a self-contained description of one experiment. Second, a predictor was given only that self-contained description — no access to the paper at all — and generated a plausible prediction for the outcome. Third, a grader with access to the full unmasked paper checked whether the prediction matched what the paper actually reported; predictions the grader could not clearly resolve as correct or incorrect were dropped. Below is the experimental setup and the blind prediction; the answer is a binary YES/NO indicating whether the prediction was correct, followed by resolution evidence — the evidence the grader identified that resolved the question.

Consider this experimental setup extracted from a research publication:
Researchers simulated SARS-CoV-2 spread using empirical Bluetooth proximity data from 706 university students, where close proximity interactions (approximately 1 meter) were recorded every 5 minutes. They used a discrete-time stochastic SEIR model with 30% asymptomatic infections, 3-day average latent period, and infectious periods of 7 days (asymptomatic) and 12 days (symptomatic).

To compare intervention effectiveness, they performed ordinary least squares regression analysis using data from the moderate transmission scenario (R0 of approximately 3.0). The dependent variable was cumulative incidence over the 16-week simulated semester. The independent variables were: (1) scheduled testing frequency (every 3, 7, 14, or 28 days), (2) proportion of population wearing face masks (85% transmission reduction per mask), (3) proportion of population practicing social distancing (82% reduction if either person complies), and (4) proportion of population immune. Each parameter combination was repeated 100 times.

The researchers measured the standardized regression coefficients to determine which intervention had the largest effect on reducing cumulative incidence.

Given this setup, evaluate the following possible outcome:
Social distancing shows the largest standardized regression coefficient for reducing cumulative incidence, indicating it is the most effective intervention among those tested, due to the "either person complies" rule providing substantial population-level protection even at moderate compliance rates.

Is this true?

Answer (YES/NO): NO